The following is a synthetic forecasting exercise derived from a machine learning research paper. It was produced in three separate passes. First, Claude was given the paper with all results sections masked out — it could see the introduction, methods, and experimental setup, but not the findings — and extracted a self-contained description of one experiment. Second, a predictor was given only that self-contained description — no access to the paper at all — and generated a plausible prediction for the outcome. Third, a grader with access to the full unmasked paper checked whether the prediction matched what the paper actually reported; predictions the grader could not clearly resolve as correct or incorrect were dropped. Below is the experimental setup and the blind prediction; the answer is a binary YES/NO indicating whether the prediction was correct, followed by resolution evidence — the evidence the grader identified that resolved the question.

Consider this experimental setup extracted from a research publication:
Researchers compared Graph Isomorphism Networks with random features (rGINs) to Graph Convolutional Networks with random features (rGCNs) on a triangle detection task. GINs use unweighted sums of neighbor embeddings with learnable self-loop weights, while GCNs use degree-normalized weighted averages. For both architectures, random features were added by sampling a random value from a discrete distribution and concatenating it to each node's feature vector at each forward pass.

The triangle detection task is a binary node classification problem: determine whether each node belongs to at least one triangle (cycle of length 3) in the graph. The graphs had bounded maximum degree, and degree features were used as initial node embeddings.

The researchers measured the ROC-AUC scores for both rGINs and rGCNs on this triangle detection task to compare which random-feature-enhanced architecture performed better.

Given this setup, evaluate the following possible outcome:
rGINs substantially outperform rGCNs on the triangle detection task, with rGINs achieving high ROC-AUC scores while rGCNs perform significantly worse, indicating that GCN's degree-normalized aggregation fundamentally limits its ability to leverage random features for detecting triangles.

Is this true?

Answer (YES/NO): NO